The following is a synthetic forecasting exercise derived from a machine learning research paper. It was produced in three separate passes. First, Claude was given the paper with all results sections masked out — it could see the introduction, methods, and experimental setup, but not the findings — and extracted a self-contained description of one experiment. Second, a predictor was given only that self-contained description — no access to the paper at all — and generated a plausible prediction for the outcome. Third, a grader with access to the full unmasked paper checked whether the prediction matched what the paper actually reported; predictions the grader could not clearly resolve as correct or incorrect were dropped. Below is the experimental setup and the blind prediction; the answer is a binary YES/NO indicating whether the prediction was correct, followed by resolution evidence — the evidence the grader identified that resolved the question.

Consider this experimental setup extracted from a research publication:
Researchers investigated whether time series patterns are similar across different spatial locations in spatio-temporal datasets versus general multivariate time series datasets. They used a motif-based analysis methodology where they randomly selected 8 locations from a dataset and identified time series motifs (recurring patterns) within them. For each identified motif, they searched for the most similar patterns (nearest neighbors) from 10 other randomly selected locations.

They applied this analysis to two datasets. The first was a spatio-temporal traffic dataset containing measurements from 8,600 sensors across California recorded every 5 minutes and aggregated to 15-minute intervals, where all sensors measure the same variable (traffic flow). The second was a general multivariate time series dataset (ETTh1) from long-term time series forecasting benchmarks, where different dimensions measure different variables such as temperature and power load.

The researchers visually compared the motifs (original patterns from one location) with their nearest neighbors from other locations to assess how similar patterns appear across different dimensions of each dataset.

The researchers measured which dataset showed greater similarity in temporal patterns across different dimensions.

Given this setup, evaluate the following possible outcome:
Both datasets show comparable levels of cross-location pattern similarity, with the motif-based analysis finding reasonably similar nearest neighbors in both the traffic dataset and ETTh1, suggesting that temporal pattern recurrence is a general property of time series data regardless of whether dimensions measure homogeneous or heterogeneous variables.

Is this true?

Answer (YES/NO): NO